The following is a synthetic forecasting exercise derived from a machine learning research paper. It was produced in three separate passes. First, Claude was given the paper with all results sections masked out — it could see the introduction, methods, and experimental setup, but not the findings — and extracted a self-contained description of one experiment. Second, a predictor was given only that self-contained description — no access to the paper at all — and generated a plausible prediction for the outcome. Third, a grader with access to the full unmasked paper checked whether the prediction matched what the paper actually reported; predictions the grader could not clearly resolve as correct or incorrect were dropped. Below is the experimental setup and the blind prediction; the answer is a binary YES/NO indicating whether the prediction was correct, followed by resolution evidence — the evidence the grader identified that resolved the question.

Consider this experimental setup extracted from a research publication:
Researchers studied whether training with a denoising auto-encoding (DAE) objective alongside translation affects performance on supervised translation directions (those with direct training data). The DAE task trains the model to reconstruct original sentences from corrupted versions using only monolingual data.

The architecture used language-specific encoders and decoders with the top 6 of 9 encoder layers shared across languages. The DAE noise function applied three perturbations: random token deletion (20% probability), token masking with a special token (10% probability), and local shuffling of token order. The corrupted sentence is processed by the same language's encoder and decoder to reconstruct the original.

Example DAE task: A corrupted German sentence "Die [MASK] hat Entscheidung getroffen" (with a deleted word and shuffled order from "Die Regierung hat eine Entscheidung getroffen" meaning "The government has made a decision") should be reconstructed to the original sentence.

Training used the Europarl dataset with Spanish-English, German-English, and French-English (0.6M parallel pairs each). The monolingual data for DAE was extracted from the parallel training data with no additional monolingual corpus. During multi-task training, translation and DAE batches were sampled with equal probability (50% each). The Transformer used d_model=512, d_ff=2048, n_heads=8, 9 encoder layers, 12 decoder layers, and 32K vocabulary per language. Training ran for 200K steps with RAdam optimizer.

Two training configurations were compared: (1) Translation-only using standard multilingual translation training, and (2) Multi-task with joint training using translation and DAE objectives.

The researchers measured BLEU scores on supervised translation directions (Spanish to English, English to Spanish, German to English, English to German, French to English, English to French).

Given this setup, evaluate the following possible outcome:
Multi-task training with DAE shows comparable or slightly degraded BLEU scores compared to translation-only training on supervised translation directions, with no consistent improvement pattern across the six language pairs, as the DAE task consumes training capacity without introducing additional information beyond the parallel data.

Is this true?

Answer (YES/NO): NO